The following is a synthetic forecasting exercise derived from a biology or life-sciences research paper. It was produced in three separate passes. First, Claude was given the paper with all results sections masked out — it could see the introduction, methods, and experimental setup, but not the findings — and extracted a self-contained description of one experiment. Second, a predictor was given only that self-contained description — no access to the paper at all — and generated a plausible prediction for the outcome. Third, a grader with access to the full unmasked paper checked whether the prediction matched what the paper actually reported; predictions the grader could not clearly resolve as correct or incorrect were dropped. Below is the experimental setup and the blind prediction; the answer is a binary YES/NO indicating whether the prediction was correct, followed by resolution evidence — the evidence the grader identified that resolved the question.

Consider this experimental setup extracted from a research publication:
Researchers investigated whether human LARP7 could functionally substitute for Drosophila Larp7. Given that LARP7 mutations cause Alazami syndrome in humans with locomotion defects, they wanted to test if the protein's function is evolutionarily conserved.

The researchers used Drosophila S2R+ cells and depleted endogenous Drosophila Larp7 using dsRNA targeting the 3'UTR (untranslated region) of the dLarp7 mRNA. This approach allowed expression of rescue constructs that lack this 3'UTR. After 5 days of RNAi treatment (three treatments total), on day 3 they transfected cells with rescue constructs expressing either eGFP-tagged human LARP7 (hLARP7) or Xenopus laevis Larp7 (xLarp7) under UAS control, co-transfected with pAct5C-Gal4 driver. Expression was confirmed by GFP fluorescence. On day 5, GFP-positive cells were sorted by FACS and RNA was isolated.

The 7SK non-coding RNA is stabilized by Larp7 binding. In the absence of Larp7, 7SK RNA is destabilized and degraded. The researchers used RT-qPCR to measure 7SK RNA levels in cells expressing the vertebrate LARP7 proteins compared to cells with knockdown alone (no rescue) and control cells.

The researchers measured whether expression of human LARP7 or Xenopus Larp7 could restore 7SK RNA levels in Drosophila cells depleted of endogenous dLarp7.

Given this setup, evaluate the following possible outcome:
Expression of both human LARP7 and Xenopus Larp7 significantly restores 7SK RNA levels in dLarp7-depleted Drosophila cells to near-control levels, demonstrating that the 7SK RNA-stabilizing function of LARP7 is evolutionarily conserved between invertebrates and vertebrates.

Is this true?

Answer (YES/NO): YES